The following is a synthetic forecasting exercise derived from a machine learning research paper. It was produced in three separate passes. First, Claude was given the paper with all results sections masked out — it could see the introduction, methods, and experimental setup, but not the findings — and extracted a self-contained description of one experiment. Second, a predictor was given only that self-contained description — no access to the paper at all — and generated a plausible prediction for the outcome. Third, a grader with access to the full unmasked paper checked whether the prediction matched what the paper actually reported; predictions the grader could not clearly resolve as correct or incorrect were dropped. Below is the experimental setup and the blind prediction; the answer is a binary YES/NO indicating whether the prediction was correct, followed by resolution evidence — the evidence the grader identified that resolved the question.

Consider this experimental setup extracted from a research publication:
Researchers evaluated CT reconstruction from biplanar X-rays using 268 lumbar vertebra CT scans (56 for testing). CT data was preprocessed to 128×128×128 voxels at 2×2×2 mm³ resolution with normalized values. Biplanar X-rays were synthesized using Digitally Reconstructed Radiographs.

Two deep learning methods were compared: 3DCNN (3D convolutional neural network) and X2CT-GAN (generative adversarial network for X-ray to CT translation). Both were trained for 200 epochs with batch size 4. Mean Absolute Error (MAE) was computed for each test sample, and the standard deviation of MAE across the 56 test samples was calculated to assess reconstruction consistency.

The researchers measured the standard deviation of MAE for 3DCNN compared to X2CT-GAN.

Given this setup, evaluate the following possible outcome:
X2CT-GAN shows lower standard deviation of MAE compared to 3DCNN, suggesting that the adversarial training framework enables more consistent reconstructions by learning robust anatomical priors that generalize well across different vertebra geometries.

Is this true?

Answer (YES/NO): YES